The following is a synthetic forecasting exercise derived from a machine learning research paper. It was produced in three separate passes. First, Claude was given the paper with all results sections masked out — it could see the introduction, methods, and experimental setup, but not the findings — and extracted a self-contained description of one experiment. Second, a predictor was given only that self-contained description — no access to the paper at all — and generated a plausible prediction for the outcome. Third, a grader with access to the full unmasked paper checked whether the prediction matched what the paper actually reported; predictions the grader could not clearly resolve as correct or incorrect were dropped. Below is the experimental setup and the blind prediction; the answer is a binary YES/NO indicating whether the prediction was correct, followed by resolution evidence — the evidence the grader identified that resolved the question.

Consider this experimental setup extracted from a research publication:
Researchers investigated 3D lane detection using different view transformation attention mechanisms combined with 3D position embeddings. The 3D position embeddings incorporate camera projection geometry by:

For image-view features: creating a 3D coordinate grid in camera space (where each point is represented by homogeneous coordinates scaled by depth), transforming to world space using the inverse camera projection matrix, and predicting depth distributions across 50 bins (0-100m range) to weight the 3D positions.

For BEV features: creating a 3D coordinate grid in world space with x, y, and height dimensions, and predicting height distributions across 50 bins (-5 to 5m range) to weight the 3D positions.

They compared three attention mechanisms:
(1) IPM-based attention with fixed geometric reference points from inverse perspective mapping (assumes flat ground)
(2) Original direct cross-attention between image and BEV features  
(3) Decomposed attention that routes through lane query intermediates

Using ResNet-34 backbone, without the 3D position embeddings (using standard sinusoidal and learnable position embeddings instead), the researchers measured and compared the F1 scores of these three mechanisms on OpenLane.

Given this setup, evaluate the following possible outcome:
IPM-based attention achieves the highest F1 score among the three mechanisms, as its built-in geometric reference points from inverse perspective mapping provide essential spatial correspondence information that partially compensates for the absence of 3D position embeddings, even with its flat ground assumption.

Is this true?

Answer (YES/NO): NO